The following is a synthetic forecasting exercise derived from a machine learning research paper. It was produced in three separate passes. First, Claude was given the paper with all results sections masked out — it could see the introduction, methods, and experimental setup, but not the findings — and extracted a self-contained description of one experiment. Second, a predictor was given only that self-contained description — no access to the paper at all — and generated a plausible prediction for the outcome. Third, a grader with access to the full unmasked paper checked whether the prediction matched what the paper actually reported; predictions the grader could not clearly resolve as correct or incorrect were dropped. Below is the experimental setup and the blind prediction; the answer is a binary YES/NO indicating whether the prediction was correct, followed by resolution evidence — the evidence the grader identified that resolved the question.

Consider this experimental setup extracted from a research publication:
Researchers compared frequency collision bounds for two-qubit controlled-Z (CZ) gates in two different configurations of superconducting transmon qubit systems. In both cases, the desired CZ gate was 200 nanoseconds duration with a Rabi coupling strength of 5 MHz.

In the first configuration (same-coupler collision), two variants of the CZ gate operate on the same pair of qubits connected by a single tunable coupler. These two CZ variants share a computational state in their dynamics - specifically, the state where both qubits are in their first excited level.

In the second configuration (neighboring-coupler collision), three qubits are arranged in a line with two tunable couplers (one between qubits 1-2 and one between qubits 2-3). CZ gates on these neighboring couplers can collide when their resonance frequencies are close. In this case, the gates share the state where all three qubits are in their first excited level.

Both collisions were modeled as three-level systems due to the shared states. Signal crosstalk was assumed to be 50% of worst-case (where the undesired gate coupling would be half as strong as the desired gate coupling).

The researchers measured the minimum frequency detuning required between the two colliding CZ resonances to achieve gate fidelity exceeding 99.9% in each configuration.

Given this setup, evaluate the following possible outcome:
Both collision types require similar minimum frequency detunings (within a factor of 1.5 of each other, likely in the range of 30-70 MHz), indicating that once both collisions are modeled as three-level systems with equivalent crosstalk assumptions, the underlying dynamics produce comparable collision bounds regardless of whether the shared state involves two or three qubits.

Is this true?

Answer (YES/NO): NO